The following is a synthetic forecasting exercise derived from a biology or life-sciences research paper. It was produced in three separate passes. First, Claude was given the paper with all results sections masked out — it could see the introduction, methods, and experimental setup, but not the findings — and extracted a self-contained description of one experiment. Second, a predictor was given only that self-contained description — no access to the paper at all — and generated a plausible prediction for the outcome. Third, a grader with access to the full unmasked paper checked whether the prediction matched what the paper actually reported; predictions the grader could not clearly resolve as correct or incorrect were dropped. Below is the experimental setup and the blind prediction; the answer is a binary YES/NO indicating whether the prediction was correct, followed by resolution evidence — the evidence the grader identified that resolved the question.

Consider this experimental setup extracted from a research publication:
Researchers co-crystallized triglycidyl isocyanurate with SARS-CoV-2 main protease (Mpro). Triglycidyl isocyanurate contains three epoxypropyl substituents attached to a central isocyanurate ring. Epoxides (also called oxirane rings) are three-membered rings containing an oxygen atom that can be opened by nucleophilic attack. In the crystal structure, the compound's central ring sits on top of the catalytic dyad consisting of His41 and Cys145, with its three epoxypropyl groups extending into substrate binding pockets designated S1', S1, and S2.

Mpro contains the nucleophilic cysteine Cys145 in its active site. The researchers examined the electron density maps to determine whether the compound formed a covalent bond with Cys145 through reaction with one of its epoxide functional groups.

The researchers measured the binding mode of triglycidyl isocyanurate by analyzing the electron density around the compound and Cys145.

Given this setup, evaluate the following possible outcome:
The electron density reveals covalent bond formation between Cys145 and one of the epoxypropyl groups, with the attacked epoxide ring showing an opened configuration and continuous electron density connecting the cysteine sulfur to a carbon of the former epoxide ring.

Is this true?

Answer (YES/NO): YES